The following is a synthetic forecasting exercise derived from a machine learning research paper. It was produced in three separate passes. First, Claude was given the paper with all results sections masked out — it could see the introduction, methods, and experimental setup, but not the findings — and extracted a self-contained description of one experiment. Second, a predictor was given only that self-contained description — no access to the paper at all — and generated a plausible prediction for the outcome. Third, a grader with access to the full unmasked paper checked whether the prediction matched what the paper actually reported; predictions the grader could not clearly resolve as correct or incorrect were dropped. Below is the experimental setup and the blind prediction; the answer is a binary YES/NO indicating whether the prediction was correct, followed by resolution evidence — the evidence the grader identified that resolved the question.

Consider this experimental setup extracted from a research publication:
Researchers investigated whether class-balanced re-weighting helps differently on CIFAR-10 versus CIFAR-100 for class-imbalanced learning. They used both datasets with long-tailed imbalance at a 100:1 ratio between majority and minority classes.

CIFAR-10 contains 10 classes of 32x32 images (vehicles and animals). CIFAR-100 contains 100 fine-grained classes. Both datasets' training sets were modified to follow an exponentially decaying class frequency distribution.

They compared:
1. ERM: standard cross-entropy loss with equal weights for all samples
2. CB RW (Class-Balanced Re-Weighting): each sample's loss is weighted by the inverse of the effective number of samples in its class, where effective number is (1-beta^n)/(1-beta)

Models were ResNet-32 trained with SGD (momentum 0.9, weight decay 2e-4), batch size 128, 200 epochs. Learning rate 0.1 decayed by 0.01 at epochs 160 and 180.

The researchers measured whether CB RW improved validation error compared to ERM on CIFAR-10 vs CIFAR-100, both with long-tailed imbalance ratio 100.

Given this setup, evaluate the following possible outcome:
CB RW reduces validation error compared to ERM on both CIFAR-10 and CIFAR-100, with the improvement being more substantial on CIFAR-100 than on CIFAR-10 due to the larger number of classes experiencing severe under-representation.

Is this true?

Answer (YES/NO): NO